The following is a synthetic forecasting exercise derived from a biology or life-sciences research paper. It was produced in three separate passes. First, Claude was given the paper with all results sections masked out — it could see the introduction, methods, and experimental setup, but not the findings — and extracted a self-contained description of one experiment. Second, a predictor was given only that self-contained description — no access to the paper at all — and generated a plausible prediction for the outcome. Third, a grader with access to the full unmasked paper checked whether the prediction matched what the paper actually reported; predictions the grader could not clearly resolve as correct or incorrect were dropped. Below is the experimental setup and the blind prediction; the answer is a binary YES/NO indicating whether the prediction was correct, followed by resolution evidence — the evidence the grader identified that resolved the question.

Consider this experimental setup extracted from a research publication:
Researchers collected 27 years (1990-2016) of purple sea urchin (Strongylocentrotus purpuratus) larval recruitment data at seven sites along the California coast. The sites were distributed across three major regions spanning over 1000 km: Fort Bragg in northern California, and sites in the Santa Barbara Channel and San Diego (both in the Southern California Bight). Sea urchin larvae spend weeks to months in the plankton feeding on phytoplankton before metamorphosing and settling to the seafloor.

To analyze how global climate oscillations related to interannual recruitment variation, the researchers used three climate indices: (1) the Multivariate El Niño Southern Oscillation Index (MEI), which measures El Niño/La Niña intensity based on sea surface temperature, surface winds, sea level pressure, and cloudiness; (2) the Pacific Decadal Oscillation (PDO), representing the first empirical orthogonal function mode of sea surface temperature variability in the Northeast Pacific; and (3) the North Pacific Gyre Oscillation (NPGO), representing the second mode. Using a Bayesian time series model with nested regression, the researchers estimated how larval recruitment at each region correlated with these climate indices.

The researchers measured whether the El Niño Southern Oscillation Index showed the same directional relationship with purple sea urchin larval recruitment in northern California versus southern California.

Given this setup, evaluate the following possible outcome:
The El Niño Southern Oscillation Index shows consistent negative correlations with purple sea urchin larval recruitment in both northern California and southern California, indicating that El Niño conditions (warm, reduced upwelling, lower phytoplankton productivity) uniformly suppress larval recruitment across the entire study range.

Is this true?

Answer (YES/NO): NO